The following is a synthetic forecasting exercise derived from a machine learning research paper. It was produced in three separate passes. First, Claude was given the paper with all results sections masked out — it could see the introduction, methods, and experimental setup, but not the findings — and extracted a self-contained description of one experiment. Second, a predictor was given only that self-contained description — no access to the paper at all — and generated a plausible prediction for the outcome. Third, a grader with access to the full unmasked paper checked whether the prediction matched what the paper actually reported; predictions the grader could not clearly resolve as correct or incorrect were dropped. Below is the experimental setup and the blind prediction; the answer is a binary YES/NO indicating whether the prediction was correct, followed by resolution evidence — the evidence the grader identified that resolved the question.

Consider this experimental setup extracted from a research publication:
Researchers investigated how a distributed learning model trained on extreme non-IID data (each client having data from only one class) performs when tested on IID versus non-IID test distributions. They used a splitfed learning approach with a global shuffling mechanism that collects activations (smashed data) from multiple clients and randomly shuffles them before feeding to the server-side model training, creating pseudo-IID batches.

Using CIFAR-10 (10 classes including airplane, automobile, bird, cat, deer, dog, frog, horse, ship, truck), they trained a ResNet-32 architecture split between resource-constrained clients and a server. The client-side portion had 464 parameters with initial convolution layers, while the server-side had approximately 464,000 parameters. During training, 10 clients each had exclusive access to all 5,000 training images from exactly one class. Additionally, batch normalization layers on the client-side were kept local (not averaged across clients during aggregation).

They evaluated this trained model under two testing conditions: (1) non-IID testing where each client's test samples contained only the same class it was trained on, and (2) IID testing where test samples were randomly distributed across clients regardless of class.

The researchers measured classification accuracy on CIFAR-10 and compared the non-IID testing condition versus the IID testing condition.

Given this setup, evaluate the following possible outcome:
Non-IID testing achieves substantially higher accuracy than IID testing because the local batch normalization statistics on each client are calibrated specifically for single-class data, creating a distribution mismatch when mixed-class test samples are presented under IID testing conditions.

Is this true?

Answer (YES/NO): YES